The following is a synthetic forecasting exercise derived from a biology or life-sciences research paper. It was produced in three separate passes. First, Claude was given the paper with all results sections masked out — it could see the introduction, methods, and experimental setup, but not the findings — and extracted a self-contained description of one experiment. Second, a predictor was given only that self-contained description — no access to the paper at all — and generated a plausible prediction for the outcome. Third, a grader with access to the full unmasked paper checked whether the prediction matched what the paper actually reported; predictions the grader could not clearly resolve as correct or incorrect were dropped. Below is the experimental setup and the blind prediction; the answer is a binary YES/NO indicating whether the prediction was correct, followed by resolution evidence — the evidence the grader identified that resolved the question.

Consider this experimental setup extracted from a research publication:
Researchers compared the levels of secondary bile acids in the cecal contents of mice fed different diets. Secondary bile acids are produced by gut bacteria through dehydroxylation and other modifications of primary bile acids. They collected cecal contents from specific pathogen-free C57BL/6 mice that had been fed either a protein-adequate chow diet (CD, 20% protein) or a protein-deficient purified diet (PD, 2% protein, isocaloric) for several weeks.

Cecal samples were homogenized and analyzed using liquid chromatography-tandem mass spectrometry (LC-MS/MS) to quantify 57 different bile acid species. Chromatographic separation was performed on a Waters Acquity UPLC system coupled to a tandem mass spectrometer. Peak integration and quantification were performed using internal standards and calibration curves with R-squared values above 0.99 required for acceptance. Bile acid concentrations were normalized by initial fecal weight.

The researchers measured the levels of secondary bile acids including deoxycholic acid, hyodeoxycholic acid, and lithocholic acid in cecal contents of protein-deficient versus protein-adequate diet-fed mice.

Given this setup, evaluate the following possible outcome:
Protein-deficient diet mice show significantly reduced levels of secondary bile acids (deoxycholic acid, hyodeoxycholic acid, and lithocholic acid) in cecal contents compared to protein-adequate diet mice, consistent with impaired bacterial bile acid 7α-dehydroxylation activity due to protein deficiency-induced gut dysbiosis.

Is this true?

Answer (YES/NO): YES